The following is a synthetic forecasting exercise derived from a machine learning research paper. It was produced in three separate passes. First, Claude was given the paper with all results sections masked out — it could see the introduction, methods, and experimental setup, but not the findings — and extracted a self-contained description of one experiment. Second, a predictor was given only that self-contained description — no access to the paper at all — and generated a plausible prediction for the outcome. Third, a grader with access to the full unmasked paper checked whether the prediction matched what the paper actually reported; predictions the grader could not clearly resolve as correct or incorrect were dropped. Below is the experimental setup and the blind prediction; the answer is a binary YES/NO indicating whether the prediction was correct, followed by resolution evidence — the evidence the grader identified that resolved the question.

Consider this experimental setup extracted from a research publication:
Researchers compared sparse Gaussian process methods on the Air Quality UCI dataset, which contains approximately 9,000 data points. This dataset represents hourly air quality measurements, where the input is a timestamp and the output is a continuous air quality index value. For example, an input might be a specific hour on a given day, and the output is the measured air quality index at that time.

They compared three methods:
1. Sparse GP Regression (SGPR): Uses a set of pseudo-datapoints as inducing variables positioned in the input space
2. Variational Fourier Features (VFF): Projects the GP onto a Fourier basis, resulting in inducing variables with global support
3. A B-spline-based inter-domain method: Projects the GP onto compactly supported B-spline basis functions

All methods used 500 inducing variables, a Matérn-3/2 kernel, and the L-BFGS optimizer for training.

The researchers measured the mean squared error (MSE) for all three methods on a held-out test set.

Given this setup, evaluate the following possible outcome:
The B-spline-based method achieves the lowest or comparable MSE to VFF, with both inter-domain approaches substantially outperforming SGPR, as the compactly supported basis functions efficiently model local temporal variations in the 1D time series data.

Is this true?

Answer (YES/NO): NO